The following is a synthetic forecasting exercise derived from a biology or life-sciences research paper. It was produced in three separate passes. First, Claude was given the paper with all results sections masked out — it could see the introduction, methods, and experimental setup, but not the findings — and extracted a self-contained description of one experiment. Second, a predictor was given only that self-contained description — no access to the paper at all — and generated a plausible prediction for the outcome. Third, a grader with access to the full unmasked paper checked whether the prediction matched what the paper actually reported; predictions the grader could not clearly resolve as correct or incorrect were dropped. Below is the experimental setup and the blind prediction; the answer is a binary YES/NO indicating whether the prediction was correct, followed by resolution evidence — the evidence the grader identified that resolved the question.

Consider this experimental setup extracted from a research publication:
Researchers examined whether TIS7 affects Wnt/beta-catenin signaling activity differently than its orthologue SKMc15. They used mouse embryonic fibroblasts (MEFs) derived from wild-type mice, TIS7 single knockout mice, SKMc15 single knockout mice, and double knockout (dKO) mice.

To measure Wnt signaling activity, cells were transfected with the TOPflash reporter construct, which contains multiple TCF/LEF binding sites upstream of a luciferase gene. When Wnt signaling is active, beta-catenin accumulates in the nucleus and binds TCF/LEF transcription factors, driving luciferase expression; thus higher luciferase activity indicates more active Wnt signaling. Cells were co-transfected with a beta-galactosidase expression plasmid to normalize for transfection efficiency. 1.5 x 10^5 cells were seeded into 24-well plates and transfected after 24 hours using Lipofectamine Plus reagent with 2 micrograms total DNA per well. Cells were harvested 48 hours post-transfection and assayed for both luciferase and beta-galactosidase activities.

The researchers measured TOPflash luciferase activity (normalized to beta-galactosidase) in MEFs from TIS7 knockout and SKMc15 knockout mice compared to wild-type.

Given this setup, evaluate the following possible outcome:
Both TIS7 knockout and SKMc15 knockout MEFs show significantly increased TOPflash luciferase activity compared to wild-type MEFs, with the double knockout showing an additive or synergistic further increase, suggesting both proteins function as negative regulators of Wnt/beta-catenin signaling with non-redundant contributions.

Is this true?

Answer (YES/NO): NO